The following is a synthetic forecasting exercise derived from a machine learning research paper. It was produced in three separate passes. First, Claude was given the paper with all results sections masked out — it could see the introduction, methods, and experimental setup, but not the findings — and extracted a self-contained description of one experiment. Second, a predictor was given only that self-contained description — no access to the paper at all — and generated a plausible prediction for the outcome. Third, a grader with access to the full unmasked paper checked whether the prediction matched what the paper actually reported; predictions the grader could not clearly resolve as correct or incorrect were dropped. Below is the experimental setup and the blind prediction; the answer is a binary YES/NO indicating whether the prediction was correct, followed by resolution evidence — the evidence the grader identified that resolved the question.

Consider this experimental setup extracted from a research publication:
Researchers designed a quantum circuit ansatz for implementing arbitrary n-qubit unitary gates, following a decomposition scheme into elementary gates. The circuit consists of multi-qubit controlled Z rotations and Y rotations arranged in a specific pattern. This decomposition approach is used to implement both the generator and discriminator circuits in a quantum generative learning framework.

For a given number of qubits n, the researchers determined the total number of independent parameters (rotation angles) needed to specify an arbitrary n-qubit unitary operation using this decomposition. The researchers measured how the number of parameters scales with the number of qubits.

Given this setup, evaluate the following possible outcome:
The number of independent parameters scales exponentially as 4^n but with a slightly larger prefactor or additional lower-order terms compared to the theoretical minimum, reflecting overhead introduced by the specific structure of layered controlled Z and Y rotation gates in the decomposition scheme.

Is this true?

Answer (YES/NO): NO